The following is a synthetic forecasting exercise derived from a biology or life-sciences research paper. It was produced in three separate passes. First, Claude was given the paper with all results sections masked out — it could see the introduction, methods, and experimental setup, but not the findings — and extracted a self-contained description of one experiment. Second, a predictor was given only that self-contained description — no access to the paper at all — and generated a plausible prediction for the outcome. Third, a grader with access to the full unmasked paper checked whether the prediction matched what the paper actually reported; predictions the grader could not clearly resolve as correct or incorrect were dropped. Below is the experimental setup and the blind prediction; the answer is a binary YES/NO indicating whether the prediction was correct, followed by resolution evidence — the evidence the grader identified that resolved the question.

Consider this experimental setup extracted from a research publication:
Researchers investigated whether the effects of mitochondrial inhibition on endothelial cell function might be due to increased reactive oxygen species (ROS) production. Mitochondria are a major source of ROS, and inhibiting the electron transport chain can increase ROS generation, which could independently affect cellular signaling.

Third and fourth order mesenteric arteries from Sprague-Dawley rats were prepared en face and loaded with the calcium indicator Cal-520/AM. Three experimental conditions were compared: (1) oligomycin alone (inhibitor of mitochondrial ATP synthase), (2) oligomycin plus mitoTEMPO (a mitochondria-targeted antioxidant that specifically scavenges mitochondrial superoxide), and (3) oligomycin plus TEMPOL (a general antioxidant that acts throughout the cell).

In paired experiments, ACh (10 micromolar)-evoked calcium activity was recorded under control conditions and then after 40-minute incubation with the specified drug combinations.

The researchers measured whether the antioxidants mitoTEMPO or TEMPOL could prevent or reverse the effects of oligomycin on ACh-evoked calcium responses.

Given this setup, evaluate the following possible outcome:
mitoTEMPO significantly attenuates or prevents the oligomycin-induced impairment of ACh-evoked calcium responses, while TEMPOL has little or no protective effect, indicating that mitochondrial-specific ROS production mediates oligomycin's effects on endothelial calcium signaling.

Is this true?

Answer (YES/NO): NO